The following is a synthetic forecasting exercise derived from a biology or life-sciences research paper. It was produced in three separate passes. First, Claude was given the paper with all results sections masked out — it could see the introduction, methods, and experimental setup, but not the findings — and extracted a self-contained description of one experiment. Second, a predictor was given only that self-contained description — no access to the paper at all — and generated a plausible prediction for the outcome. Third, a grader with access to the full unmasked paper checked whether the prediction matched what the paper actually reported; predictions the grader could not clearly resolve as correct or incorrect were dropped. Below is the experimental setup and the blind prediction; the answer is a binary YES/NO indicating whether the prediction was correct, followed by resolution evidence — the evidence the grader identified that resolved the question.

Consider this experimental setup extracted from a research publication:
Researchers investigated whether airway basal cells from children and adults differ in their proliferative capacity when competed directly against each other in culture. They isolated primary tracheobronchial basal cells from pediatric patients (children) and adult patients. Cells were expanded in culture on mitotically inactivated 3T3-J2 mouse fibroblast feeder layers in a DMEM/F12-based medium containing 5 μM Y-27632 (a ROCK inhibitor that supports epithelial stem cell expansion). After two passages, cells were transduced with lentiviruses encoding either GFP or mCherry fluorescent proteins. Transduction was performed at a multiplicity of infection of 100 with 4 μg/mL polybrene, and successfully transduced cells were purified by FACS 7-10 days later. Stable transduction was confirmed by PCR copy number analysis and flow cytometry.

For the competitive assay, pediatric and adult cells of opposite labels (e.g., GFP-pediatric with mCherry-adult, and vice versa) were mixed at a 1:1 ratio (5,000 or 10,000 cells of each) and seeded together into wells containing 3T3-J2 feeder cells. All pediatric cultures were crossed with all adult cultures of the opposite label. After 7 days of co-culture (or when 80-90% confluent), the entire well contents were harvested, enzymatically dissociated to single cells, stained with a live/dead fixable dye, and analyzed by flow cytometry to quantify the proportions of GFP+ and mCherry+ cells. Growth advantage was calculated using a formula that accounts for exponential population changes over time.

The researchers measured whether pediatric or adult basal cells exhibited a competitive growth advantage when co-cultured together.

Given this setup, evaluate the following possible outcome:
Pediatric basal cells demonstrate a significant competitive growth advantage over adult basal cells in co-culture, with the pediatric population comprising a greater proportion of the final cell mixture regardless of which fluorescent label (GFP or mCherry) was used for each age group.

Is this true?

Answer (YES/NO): YES